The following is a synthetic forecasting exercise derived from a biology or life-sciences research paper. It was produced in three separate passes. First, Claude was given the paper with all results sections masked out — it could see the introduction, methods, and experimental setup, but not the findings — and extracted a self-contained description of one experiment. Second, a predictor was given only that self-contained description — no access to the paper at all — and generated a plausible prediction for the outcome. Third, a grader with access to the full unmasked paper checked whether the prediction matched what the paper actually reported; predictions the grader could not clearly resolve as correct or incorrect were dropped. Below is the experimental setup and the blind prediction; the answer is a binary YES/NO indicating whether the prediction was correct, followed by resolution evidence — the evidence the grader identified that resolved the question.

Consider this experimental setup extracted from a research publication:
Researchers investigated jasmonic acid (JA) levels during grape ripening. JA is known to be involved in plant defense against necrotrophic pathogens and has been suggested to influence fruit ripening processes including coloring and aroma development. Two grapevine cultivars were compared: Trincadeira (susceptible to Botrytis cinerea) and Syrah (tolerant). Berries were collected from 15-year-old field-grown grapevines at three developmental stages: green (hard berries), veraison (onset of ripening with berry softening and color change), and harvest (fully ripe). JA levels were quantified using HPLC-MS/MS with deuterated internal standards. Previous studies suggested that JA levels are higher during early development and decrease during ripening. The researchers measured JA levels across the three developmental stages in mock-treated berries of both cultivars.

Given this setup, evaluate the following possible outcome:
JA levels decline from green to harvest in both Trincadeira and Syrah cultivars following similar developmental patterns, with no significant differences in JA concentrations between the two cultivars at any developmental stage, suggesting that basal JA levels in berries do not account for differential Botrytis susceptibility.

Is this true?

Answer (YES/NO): NO